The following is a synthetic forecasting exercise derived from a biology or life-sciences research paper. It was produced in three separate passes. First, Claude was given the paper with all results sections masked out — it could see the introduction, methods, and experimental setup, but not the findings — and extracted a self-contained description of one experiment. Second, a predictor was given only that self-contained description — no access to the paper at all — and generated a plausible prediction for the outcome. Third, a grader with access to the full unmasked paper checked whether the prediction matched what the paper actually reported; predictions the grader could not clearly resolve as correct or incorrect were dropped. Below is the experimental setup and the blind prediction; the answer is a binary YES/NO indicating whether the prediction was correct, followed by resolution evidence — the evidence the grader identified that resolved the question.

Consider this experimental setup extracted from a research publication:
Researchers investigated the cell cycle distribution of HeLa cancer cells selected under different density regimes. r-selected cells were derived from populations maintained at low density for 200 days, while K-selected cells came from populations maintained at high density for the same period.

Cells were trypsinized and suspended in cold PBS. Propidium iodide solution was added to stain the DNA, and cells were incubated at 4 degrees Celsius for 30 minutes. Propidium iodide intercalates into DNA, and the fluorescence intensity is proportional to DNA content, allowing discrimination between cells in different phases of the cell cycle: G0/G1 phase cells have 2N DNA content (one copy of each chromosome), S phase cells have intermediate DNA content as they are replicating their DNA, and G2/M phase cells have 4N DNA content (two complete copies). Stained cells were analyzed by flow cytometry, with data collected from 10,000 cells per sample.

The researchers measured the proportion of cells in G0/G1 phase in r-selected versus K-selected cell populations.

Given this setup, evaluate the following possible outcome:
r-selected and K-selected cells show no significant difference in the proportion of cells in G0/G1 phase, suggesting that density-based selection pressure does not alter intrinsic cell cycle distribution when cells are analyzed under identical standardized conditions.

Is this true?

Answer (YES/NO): NO